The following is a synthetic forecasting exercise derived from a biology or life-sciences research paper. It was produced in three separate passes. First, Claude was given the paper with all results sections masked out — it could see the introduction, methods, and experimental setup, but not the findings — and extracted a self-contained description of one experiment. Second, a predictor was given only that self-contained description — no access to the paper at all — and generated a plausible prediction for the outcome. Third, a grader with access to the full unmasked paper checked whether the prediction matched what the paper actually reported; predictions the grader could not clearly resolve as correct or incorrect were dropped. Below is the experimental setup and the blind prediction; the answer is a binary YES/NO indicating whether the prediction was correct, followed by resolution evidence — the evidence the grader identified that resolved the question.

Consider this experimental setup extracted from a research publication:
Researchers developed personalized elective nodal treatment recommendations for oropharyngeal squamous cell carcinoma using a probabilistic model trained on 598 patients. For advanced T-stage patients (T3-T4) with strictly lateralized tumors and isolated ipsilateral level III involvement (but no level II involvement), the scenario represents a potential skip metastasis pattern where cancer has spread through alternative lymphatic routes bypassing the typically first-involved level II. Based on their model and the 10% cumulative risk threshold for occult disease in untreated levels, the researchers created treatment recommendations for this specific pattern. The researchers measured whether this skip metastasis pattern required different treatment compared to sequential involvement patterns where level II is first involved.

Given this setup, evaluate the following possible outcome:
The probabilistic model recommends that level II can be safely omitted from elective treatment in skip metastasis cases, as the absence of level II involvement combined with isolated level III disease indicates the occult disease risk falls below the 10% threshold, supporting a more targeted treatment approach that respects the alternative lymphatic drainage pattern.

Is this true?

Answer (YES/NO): NO